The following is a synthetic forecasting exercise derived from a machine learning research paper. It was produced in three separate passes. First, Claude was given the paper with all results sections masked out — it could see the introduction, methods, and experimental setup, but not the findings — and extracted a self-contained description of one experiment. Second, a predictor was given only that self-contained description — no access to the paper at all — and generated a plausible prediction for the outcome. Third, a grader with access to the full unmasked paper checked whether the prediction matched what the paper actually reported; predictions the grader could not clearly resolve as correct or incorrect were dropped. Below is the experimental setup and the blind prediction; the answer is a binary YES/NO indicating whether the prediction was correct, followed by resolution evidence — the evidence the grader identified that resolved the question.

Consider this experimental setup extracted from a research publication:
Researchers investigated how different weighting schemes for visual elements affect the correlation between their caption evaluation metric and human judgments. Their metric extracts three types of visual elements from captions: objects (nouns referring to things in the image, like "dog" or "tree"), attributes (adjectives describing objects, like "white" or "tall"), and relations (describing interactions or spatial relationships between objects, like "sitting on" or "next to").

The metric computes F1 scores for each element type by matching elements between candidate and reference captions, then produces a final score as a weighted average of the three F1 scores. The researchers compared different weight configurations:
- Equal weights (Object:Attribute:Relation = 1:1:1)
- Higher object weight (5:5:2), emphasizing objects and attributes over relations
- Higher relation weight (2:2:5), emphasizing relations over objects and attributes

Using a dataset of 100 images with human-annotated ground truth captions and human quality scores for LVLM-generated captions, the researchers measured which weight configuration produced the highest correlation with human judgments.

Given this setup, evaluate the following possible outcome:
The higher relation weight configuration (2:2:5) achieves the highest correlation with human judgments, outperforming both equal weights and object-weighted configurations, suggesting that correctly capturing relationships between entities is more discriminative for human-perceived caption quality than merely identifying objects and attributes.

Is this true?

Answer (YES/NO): NO